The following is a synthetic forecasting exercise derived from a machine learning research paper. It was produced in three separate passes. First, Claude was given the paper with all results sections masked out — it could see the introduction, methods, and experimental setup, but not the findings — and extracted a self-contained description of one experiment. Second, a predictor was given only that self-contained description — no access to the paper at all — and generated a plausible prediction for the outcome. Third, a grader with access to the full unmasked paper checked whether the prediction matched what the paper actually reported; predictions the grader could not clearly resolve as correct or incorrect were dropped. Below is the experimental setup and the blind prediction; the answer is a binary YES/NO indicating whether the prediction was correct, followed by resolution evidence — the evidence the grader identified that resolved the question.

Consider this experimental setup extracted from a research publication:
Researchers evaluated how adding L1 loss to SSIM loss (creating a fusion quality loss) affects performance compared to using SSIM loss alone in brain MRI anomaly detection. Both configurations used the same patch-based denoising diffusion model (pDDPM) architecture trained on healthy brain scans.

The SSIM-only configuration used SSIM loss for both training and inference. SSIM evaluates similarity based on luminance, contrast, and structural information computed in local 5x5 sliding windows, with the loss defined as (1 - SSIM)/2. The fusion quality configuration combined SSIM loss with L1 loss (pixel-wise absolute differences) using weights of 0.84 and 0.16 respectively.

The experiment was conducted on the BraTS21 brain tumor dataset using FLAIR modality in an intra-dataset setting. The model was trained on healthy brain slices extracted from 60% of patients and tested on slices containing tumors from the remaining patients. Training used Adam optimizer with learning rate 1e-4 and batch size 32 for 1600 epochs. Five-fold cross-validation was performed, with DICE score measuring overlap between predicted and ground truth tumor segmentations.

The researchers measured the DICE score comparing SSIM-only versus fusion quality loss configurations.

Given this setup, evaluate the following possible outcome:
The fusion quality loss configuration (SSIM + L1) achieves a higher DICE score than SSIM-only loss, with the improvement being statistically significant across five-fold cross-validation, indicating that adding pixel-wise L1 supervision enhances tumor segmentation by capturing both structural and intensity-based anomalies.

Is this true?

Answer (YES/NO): NO